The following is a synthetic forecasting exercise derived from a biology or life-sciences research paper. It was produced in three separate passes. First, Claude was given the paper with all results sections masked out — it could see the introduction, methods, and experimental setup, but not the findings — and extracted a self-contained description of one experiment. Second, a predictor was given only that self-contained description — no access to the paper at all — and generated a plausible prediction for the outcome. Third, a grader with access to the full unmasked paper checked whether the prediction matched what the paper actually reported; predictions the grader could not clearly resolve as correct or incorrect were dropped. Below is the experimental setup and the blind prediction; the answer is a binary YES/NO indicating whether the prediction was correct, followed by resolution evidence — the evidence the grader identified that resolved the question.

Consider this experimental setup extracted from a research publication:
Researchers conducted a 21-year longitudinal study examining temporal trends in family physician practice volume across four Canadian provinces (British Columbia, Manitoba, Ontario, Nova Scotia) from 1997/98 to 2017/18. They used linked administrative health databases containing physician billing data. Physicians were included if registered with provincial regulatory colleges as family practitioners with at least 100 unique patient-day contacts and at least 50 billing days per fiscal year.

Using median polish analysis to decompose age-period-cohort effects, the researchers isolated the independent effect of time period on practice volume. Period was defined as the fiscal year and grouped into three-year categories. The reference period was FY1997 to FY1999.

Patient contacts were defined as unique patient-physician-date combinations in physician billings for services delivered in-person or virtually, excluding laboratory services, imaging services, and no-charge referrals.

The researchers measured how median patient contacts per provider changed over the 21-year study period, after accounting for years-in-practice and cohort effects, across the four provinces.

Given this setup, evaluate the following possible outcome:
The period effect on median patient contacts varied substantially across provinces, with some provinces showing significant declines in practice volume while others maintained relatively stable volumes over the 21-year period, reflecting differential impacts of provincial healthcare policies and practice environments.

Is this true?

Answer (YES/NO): NO